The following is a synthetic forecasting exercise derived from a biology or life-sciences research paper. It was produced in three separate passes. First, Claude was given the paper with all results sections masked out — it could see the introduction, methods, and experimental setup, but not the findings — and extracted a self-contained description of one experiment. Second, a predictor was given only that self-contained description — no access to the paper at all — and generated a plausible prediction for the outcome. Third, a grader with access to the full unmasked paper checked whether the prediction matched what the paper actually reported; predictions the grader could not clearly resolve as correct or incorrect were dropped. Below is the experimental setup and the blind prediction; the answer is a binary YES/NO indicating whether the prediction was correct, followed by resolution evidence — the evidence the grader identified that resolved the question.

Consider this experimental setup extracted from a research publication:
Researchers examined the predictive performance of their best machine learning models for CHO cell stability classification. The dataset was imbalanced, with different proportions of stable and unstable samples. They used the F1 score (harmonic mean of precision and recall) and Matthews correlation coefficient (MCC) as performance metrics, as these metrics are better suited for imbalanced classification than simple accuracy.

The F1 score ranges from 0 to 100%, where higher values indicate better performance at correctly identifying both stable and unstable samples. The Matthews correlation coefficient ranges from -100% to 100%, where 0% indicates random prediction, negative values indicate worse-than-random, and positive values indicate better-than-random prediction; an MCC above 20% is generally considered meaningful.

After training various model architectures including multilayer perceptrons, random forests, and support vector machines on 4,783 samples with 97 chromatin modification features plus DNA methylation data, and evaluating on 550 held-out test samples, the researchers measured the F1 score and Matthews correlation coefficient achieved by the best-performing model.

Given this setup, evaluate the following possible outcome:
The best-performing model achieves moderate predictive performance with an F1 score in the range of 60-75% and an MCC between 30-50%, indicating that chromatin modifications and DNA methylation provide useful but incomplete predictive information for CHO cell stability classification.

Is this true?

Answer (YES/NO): NO